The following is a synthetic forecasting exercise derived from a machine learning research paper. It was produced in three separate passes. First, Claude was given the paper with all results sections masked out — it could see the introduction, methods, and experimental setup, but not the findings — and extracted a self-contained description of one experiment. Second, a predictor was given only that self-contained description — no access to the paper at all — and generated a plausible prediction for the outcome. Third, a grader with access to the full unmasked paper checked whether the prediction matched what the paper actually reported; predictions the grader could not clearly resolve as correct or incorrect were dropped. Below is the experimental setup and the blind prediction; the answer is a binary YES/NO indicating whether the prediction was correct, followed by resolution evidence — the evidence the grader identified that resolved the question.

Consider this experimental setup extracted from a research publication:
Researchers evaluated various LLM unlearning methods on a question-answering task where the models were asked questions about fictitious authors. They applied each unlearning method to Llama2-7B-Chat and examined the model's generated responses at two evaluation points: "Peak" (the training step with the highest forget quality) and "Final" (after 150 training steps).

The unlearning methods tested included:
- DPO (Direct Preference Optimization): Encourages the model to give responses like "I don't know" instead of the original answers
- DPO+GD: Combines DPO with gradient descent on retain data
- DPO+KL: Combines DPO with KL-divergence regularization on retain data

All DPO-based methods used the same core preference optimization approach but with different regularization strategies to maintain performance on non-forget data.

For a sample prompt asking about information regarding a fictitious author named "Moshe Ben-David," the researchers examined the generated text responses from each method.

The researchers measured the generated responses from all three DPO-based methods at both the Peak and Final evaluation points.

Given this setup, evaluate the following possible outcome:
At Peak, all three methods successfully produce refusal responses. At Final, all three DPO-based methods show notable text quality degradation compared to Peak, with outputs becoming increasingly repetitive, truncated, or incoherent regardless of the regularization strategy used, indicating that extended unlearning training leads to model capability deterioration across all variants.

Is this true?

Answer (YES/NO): NO